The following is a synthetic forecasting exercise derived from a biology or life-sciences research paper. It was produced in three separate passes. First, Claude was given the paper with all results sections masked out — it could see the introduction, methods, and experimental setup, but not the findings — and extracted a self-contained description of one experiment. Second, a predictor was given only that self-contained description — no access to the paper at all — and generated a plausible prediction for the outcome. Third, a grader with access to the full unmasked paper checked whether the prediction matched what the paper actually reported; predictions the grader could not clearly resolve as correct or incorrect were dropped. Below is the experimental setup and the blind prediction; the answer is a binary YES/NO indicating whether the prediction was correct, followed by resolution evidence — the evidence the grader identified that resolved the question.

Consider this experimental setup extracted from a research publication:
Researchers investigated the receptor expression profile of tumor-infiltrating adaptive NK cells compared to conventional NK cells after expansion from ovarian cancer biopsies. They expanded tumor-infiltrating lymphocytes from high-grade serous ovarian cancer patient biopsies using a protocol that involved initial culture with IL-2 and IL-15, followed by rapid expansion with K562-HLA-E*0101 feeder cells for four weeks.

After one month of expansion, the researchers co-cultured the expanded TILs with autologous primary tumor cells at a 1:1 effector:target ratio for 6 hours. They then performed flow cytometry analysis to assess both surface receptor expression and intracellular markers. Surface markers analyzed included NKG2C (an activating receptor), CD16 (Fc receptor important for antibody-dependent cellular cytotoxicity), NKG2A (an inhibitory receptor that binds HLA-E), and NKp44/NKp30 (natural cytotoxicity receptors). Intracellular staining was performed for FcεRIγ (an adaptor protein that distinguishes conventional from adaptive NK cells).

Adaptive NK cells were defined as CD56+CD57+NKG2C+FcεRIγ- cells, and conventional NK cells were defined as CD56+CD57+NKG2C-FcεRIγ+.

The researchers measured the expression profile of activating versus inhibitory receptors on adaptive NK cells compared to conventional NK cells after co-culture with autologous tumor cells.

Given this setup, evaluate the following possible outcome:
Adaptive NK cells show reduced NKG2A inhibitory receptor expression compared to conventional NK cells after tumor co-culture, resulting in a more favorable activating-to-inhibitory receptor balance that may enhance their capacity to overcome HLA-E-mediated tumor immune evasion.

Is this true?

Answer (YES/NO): YES